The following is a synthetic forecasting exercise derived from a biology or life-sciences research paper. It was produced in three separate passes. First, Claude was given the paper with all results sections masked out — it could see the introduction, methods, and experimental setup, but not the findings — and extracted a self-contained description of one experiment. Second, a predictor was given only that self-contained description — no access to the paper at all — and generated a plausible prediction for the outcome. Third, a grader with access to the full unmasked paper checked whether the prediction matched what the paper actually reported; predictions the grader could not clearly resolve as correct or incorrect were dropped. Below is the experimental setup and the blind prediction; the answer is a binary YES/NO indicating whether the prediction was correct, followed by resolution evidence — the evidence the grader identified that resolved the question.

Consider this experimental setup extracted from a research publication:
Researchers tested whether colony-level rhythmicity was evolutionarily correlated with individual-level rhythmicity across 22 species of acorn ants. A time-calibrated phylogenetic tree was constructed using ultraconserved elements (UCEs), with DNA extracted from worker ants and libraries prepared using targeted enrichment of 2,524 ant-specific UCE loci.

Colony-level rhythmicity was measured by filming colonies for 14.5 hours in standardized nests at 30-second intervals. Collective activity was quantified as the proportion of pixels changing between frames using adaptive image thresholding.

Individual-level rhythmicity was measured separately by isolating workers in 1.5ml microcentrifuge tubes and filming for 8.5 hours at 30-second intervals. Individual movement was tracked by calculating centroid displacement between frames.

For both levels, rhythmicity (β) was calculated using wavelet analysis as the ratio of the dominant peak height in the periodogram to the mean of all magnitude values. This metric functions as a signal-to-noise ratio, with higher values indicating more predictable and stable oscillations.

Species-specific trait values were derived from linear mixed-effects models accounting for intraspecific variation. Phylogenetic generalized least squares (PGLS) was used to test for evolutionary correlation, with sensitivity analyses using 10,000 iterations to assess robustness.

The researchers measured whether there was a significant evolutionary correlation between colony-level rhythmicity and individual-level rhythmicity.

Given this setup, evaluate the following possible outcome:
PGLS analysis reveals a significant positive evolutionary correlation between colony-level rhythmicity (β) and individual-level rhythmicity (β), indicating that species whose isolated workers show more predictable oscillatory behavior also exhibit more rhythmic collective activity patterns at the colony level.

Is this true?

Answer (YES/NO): NO